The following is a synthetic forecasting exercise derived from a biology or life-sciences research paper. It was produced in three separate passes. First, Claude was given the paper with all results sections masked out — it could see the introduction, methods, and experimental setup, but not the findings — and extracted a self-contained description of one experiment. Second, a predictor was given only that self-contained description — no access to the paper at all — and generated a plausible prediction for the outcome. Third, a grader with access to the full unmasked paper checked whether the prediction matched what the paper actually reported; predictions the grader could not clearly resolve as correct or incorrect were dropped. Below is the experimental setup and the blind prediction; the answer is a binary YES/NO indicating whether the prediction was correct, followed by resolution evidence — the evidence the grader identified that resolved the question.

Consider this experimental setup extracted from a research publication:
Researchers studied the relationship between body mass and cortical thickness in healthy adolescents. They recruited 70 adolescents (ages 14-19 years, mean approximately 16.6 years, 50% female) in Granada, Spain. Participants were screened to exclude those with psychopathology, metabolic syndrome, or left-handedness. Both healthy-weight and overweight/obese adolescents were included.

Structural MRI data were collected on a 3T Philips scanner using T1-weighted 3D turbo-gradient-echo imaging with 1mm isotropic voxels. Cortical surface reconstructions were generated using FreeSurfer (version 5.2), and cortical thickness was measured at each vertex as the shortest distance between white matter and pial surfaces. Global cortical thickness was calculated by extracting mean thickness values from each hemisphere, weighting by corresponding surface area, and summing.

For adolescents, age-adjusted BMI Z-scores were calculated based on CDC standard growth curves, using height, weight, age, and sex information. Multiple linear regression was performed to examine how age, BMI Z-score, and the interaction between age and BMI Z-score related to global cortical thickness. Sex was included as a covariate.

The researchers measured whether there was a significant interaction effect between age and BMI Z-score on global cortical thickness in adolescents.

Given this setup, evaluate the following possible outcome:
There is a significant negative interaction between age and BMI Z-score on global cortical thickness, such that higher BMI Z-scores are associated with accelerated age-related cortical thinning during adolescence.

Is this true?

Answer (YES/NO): NO